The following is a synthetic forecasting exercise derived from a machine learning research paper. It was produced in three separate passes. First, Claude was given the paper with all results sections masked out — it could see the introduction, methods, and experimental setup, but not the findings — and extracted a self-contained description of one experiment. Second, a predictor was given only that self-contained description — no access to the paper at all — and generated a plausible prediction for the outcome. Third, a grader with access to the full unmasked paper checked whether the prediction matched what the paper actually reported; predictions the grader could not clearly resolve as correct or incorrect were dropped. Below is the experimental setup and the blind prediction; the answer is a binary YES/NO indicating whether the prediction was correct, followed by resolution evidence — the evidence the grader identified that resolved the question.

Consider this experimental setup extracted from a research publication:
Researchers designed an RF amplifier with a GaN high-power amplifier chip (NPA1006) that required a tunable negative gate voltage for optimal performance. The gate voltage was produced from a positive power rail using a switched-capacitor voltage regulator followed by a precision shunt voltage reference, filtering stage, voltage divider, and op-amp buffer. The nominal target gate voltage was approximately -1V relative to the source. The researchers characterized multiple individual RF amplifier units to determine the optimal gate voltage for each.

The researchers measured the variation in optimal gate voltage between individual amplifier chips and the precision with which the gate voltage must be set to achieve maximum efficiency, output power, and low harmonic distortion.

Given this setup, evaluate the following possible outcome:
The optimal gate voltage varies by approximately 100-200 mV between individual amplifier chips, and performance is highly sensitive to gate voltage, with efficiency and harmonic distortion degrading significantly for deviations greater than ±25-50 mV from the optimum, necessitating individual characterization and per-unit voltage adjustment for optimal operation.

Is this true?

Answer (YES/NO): NO